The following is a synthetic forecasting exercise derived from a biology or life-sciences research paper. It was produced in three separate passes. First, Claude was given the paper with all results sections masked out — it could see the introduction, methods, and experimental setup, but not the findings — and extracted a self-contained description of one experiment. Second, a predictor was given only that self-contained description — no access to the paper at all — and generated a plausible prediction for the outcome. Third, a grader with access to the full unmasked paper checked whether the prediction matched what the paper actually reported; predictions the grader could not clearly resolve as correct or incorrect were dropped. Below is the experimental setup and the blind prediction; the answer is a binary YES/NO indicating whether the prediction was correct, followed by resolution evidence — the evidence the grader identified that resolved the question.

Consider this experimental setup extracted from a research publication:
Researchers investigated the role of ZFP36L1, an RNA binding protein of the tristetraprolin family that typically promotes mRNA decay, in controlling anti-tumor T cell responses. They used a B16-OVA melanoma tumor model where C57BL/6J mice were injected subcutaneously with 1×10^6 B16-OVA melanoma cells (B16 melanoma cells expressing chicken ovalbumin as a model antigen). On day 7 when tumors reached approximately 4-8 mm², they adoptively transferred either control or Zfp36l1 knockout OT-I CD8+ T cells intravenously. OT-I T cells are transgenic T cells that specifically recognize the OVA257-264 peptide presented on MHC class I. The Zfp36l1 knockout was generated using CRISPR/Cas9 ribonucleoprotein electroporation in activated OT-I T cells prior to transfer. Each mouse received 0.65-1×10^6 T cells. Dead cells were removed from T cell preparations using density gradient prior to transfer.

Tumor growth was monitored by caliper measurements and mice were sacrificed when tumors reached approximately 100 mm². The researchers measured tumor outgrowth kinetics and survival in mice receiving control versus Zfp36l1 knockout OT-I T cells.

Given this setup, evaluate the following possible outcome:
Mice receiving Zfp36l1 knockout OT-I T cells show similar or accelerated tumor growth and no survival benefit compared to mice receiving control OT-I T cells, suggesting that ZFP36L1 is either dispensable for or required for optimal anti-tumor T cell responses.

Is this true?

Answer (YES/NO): NO